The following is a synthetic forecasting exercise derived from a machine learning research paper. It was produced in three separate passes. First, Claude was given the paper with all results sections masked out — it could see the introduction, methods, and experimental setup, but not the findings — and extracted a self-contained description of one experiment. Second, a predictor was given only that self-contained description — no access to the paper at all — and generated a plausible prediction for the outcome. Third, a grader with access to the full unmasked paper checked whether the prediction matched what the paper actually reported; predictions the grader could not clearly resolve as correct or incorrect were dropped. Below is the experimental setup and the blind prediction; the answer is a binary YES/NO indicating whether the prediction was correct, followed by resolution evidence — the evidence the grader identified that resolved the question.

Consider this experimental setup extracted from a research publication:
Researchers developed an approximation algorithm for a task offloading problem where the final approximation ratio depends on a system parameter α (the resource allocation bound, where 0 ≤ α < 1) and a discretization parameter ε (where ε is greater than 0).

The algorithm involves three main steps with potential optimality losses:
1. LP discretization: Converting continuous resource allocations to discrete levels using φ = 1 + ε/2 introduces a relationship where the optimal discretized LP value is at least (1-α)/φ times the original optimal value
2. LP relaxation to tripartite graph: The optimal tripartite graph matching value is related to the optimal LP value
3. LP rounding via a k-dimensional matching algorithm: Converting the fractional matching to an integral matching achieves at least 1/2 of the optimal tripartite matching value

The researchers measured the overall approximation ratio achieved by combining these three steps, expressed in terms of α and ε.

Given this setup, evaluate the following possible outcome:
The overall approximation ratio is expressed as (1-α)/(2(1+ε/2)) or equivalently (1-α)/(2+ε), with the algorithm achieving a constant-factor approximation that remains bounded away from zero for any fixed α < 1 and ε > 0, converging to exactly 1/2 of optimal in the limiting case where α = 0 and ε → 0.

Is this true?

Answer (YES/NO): YES